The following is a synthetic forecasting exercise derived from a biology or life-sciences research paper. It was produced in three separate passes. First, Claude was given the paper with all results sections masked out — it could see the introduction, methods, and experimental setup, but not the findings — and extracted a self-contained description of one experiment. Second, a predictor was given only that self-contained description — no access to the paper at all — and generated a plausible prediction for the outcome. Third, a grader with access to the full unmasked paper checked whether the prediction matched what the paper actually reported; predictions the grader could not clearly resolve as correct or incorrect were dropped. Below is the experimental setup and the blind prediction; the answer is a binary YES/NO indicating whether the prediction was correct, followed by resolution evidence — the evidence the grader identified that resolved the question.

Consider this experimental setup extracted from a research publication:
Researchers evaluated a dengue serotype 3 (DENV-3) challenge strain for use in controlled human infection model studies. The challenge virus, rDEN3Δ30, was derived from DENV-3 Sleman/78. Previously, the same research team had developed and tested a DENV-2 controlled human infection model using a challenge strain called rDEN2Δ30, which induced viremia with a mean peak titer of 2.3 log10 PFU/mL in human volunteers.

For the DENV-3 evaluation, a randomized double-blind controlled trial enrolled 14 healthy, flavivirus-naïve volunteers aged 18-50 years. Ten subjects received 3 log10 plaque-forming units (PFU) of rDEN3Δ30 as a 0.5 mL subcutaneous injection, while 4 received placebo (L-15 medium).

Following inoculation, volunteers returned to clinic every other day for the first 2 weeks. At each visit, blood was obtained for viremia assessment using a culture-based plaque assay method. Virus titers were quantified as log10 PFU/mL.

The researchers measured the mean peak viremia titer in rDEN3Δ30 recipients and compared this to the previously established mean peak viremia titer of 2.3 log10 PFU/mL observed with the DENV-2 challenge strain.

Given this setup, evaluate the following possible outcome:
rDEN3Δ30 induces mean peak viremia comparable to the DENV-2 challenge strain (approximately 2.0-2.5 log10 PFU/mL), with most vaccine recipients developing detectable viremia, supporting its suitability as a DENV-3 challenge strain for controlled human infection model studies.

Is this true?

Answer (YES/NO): NO